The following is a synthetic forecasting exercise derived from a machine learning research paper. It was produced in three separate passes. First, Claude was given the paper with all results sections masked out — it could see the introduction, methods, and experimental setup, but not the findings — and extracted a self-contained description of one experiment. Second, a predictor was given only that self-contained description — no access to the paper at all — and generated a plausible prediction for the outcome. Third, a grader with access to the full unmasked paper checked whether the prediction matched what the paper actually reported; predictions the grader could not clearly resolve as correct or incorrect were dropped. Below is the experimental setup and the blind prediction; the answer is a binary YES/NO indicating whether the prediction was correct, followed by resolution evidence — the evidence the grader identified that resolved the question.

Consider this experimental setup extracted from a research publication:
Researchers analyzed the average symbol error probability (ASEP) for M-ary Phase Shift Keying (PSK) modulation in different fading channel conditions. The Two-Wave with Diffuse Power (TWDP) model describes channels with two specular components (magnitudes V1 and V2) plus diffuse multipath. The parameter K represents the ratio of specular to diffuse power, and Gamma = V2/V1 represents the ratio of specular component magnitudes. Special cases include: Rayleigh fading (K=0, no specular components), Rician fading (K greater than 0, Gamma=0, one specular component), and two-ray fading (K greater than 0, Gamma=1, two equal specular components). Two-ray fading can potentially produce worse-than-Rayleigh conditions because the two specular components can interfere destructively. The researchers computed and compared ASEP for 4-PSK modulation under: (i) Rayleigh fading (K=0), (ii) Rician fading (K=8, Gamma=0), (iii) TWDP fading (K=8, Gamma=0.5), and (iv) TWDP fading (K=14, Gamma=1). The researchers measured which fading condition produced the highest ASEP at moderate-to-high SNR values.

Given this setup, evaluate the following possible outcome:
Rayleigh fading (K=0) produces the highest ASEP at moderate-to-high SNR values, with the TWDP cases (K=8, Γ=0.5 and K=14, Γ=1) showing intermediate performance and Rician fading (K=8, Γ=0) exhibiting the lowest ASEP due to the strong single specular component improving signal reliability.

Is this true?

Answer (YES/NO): NO